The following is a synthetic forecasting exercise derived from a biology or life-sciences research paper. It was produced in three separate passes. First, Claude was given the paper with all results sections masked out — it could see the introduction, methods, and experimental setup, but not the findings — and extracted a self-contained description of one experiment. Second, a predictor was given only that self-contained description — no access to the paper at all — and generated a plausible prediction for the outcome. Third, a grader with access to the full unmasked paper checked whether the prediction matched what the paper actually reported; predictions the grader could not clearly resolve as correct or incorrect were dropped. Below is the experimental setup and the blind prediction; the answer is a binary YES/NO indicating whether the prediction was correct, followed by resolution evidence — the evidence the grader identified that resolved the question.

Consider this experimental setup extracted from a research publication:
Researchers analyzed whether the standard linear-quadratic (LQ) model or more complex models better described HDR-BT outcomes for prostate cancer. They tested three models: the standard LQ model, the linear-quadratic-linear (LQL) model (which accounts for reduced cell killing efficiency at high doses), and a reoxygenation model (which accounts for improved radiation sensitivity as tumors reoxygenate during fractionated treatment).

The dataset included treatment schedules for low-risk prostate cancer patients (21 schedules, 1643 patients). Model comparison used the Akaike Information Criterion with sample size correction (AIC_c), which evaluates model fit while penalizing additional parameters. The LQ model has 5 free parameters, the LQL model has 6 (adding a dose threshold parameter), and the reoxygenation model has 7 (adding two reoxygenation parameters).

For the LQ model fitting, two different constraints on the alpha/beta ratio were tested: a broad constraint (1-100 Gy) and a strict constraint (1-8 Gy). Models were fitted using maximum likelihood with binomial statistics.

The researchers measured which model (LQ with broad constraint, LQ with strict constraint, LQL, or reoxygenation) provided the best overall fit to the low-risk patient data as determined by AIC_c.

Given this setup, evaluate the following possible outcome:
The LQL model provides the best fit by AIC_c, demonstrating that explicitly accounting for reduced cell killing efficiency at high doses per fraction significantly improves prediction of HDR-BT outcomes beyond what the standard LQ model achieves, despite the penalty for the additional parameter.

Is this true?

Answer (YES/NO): YES